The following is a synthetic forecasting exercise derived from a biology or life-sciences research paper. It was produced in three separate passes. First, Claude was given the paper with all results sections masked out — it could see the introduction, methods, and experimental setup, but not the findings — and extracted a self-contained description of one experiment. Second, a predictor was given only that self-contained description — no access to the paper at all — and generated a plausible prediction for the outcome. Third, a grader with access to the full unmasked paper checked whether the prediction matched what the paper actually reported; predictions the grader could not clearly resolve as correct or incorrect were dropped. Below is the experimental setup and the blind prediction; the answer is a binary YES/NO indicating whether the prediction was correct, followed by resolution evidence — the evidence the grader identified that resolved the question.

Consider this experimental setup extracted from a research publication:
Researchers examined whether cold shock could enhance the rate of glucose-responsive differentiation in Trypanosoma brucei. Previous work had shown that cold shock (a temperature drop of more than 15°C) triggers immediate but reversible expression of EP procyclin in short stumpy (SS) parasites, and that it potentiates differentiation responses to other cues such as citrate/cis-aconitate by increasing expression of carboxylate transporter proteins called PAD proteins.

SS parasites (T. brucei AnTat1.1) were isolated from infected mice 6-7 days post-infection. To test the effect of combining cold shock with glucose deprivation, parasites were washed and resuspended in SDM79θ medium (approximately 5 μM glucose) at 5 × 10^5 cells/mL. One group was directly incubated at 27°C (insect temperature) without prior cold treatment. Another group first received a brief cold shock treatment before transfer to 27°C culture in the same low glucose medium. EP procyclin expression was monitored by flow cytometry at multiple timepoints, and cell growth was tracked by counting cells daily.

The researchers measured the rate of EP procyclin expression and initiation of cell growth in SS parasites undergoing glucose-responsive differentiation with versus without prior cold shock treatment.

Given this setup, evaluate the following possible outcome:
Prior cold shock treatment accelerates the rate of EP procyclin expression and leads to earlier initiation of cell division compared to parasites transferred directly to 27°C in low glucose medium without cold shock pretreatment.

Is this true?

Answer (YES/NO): YES